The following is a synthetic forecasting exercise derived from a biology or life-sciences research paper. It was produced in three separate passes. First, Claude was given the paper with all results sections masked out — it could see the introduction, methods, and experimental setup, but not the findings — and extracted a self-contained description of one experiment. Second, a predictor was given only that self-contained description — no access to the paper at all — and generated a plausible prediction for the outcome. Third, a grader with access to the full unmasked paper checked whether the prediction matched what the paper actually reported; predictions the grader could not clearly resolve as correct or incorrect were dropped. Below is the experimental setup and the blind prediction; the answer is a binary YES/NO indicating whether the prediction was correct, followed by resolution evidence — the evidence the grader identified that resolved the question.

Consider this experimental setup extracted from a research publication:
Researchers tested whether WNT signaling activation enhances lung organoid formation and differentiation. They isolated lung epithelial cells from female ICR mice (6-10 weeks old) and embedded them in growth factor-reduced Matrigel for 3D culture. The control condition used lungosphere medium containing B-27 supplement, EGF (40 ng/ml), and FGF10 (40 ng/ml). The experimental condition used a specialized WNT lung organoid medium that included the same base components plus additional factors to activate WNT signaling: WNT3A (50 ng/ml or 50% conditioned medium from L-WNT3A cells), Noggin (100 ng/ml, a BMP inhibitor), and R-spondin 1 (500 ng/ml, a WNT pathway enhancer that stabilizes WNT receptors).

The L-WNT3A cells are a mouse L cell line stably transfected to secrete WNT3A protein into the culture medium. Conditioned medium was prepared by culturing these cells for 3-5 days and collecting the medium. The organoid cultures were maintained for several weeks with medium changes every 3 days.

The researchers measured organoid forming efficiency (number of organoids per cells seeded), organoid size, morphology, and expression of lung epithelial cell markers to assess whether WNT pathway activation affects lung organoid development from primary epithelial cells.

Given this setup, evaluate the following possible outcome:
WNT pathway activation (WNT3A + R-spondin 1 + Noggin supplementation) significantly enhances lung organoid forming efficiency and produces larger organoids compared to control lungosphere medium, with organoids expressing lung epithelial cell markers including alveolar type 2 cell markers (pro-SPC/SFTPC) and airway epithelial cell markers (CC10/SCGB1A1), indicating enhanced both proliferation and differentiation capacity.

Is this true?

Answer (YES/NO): NO